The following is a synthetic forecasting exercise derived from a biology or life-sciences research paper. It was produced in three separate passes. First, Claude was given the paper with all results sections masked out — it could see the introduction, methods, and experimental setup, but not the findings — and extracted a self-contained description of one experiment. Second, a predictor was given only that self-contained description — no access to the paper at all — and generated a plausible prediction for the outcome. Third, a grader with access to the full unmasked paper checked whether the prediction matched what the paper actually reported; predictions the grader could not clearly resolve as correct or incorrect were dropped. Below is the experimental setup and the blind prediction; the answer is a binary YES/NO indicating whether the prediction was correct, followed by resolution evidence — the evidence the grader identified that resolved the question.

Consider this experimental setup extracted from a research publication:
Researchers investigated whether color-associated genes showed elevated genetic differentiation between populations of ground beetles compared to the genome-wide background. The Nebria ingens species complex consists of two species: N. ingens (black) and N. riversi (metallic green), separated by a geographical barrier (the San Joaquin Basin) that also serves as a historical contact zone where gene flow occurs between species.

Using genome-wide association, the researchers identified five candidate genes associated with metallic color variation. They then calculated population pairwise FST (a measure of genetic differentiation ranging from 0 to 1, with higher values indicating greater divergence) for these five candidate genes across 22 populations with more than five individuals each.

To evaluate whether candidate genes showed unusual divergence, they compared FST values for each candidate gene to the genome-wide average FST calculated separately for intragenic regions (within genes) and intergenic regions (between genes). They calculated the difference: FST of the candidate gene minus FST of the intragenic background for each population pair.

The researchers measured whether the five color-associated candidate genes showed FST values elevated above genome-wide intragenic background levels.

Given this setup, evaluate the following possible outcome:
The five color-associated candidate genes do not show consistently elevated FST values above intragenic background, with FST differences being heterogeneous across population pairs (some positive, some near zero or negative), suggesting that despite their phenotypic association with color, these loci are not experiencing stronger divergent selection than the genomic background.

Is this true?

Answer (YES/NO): NO